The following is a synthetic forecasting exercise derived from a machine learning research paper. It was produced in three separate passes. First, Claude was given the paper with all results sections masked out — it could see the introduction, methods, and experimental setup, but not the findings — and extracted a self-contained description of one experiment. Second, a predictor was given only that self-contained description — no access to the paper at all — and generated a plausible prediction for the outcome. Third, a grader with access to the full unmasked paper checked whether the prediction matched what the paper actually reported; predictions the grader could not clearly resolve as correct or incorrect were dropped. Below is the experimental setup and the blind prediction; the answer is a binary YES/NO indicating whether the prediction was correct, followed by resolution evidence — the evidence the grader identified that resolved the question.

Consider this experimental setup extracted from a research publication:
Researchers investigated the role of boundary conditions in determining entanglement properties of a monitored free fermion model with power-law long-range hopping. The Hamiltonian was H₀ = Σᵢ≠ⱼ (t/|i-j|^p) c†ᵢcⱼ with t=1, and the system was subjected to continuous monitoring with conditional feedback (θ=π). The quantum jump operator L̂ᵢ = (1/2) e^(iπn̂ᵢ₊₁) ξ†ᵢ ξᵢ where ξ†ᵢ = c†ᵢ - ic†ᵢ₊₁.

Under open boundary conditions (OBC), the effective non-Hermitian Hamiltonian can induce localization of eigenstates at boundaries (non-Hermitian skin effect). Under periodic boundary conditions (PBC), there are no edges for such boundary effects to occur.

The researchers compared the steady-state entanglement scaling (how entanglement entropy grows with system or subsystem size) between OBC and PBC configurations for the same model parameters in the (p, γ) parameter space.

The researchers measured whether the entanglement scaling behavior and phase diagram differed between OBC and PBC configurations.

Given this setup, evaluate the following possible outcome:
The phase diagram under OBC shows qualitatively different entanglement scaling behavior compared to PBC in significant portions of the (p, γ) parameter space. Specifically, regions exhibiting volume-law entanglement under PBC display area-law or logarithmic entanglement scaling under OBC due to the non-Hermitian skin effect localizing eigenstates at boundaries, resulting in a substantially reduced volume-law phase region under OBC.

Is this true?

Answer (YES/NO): NO